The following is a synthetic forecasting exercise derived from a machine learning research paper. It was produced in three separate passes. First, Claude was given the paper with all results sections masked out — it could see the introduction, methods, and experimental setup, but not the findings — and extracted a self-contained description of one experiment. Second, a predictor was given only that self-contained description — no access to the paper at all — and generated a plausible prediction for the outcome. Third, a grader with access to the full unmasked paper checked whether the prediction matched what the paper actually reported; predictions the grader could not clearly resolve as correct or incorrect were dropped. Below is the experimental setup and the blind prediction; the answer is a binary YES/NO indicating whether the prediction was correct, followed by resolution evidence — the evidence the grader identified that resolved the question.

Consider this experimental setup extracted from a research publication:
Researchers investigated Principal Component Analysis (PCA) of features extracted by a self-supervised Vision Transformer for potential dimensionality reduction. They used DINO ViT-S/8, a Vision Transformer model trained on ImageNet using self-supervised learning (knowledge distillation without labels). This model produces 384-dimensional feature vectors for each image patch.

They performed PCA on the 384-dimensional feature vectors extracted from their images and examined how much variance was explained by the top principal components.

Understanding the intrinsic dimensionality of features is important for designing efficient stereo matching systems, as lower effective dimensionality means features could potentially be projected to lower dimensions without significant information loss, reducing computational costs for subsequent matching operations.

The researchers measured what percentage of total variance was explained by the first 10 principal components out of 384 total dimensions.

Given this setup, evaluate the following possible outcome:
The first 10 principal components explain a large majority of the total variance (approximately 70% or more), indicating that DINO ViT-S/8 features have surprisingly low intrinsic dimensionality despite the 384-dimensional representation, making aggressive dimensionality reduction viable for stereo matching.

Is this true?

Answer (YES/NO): NO